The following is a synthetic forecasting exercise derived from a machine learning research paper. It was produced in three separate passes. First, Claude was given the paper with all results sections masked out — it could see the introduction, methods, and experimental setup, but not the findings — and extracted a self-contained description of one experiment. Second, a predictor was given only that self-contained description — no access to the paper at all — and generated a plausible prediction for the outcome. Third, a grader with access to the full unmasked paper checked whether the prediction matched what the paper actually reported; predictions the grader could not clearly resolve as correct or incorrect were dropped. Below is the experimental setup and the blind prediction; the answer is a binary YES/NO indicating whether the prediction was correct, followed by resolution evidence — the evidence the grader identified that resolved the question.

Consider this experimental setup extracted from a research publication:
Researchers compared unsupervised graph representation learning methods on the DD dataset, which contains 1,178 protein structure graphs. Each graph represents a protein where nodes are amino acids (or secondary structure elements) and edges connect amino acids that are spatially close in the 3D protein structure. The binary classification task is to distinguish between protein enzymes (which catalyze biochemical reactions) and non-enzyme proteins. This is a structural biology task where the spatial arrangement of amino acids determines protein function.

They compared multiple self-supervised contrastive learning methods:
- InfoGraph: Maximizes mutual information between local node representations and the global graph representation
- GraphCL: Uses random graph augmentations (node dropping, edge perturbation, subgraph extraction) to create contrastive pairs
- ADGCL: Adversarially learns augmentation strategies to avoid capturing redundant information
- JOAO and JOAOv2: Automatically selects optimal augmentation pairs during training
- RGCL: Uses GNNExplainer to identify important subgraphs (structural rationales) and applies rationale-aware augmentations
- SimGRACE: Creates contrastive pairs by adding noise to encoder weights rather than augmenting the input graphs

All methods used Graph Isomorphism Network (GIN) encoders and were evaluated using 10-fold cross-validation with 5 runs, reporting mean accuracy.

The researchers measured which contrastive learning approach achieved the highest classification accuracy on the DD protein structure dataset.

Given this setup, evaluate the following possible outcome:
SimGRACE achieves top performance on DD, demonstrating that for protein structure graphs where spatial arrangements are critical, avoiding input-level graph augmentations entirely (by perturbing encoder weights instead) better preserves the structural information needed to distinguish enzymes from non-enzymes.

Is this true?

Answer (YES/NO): NO